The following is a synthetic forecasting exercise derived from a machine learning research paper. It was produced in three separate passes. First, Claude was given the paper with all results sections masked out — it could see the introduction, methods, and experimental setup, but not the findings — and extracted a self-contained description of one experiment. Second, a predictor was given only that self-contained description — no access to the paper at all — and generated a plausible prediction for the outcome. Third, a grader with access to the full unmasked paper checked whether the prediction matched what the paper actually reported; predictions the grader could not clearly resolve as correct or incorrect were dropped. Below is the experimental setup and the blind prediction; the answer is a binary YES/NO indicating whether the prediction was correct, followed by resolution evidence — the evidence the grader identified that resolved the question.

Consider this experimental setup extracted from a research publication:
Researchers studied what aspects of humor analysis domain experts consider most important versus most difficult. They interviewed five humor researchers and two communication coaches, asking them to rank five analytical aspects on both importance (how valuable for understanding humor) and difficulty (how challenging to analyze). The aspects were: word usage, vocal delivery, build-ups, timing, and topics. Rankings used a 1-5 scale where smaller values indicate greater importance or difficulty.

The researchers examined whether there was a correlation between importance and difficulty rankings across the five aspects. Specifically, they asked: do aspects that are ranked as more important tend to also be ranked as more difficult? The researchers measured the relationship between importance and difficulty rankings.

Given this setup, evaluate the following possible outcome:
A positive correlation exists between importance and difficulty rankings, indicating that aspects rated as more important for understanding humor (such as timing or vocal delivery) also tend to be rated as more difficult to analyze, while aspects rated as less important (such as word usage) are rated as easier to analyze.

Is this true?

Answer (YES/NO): NO